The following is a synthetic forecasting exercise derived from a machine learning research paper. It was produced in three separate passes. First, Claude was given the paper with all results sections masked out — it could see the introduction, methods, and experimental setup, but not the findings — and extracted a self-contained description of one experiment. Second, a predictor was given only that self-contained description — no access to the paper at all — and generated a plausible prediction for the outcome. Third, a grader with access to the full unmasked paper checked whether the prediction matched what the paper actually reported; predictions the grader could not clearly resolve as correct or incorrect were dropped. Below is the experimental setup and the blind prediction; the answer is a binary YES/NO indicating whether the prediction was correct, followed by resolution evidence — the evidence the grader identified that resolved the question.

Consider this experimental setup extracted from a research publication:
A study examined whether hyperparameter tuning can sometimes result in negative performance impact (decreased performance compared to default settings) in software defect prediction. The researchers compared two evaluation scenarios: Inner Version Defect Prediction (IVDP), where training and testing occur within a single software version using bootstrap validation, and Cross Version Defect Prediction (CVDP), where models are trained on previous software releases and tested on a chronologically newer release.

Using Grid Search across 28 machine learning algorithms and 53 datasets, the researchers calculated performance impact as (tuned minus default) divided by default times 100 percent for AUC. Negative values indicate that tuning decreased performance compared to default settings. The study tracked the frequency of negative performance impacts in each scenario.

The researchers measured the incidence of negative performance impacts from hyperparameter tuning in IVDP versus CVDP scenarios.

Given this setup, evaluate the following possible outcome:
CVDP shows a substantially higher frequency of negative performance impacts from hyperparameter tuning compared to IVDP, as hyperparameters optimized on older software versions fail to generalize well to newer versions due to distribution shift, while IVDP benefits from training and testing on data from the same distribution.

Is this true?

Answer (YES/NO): YES